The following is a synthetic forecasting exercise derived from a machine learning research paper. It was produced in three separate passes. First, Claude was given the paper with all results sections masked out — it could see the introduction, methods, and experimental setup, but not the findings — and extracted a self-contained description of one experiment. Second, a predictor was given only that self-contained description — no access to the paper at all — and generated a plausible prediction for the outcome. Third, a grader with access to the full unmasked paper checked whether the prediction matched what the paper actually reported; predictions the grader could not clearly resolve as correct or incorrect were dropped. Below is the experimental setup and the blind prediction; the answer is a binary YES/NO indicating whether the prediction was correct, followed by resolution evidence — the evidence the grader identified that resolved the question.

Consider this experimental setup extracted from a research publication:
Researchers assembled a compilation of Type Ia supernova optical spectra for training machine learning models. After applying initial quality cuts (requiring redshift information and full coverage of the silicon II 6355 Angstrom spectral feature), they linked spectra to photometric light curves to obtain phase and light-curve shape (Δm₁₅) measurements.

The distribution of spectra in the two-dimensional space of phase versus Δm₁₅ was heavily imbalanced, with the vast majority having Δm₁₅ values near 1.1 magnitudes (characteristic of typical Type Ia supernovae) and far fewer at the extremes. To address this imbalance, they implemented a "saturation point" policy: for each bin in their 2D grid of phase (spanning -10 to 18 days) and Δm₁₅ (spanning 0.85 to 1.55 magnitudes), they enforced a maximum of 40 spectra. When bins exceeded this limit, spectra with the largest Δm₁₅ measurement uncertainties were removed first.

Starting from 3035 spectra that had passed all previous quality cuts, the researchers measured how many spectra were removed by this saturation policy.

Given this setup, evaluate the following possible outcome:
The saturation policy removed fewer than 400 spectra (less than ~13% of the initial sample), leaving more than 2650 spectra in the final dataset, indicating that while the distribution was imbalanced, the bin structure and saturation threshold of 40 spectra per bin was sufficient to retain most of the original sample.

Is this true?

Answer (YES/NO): YES